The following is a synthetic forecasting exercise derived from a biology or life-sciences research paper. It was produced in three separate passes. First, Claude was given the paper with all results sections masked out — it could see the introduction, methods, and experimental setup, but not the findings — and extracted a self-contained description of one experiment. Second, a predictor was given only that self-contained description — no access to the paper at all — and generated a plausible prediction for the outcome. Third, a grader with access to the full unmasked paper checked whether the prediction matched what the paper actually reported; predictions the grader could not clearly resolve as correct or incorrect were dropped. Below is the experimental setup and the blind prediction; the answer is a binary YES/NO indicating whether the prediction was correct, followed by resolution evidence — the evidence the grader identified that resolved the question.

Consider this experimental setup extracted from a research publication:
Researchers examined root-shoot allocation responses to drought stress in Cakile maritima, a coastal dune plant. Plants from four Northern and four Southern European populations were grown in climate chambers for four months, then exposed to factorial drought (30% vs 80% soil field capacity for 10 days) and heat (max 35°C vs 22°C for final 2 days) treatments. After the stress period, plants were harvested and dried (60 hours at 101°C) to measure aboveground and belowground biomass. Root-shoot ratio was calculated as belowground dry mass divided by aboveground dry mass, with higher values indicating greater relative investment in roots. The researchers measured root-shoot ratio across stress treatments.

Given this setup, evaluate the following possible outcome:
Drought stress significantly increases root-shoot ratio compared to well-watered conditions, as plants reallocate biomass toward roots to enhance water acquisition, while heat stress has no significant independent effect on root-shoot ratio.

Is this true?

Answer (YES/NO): NO